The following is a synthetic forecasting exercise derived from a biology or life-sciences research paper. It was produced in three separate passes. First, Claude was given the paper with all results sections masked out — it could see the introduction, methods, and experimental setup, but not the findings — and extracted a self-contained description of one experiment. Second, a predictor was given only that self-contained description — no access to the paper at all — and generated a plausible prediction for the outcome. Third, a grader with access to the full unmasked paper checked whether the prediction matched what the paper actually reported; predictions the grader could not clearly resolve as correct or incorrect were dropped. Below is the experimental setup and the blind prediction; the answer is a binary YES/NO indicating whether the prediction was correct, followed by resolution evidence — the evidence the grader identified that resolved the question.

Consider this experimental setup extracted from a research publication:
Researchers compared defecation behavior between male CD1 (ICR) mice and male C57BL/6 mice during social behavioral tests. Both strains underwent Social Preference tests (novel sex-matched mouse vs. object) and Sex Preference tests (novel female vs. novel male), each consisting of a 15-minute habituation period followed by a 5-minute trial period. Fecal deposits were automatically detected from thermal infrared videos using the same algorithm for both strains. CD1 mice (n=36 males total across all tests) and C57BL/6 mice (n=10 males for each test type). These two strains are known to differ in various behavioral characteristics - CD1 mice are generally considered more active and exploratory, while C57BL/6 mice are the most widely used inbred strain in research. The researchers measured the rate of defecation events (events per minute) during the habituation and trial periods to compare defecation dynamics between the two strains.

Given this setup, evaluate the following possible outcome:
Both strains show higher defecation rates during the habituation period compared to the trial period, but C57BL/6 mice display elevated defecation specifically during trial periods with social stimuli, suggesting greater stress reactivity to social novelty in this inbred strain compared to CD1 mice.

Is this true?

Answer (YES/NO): NO